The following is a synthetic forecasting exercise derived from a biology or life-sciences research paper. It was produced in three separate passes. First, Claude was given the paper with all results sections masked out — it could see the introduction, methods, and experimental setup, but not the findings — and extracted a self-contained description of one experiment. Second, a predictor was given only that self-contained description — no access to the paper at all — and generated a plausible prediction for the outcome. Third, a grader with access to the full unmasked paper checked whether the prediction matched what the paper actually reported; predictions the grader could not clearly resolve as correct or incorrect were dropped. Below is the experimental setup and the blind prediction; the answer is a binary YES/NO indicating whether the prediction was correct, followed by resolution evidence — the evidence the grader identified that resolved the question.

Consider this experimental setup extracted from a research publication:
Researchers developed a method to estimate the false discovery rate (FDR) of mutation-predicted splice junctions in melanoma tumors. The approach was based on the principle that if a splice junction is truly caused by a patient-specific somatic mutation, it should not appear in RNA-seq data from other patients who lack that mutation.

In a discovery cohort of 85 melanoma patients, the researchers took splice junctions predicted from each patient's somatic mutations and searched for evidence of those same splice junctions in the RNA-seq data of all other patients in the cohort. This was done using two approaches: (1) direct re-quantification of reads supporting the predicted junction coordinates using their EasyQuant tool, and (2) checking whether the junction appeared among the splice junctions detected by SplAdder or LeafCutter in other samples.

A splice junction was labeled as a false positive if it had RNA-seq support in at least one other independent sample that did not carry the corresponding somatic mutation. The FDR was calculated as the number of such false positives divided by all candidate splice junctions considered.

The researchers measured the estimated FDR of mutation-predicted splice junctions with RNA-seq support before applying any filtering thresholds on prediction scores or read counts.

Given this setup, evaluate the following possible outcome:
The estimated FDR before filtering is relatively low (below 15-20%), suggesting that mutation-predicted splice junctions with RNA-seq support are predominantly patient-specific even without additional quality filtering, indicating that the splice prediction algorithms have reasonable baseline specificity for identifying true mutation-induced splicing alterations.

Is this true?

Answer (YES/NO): NO